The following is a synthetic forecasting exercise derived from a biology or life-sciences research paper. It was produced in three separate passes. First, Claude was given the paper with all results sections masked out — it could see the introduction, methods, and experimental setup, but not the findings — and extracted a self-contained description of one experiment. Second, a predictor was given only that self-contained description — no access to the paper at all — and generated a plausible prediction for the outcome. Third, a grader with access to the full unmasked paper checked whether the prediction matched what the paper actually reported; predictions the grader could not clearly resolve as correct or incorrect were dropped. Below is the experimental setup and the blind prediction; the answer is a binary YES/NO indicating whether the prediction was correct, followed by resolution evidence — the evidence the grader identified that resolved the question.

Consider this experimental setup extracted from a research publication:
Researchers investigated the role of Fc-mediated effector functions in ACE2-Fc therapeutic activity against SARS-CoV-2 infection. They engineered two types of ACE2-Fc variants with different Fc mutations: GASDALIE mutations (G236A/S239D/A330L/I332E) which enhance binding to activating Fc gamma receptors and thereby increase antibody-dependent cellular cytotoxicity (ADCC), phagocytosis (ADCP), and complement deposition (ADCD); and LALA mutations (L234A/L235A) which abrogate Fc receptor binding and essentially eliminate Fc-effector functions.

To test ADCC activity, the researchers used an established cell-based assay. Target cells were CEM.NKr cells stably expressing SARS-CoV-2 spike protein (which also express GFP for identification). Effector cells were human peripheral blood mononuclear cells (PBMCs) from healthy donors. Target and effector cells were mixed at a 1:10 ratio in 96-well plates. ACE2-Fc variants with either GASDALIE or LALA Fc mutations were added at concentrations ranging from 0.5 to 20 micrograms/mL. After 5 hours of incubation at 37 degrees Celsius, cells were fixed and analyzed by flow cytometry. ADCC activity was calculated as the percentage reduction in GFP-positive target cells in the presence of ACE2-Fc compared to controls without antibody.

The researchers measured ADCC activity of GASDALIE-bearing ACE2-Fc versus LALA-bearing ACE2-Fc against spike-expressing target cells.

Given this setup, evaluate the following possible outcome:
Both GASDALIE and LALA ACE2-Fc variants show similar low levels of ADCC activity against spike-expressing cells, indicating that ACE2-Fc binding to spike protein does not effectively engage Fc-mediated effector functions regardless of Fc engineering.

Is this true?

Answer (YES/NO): NO